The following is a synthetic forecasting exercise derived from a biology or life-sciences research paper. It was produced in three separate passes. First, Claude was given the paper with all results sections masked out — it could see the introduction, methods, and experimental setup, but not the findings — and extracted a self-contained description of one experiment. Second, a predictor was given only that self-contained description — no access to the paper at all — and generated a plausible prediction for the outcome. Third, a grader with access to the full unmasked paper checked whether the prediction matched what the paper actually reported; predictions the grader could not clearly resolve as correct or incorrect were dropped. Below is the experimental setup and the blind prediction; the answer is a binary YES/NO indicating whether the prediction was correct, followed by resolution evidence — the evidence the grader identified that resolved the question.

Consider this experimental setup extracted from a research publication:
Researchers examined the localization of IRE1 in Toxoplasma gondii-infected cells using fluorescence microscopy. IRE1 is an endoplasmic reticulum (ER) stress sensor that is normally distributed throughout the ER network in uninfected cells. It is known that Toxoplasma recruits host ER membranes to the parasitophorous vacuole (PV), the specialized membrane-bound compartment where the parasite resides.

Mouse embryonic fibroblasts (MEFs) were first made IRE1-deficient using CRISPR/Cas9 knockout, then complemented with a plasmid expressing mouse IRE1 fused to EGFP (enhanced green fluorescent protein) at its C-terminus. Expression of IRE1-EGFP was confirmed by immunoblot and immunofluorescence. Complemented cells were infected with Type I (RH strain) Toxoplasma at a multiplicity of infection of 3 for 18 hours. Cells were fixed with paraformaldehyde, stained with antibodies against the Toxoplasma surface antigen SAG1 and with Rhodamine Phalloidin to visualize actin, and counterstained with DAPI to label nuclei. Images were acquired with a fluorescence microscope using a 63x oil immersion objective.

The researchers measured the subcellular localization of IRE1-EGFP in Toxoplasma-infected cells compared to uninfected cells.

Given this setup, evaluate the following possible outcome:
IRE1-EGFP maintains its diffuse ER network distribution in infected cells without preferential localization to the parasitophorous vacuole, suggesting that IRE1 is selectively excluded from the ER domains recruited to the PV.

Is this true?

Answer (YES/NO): NO